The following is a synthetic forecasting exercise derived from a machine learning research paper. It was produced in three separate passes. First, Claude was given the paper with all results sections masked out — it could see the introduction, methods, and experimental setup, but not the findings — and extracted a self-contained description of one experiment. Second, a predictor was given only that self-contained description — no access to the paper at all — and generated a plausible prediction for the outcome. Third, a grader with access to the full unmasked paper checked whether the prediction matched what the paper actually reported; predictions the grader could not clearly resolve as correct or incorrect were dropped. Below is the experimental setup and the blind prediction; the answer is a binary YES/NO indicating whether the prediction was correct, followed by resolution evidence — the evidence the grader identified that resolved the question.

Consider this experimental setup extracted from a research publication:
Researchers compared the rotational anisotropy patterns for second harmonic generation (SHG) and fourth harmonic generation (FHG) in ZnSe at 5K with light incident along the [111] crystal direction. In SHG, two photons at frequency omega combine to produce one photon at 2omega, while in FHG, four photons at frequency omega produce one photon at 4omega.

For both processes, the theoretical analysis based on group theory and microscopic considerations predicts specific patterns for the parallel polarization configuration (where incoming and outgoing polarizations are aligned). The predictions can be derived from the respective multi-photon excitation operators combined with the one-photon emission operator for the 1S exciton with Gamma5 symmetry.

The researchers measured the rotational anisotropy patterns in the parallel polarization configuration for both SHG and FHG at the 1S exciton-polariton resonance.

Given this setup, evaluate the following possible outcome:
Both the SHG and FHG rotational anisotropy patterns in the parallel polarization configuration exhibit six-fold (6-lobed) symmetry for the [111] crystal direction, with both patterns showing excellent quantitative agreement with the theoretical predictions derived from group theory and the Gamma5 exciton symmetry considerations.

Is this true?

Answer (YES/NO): NO